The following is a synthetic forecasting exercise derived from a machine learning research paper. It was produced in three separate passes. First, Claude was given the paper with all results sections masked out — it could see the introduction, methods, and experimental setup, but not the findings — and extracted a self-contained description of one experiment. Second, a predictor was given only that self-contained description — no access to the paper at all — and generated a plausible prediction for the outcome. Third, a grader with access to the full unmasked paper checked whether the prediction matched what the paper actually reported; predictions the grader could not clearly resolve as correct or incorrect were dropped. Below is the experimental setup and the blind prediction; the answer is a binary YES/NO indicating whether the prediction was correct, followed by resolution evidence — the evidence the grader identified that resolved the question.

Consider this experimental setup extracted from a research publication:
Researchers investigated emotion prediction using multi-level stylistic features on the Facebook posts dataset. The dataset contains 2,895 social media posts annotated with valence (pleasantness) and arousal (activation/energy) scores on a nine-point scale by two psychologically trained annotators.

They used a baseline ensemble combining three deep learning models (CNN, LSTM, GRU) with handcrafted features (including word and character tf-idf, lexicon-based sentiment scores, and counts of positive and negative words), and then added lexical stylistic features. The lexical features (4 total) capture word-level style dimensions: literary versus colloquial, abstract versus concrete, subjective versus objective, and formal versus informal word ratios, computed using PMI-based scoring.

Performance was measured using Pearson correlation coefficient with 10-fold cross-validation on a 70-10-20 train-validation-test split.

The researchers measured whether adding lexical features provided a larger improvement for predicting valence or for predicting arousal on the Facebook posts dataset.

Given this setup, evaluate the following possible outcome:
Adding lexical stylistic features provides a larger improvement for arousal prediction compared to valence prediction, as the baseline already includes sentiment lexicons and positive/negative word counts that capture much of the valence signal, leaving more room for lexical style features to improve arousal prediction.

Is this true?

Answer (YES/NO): YES